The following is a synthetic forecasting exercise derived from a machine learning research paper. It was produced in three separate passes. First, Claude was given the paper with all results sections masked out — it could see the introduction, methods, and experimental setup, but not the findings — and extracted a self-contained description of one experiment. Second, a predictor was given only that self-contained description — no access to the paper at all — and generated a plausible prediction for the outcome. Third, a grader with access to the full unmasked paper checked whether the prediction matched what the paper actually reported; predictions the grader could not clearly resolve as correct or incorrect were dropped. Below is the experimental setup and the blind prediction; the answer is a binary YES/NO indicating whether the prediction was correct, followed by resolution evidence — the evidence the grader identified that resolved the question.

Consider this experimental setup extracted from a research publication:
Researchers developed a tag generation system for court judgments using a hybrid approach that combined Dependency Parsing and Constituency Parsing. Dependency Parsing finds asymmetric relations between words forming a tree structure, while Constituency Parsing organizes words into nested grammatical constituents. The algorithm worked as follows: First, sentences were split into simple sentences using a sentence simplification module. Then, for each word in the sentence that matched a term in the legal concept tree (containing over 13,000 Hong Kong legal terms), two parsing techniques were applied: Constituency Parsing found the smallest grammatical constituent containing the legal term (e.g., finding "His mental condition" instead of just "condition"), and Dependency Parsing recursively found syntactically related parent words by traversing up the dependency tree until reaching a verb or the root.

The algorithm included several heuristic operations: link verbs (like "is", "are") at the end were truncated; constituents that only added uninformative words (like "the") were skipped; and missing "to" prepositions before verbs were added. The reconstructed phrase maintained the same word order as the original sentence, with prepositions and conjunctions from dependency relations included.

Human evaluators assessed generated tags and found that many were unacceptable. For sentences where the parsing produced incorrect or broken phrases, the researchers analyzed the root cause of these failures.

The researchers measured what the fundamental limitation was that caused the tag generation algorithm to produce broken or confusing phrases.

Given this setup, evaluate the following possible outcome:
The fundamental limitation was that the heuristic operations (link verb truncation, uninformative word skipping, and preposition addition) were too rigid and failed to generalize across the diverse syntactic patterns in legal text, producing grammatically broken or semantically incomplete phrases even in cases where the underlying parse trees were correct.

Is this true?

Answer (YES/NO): NO